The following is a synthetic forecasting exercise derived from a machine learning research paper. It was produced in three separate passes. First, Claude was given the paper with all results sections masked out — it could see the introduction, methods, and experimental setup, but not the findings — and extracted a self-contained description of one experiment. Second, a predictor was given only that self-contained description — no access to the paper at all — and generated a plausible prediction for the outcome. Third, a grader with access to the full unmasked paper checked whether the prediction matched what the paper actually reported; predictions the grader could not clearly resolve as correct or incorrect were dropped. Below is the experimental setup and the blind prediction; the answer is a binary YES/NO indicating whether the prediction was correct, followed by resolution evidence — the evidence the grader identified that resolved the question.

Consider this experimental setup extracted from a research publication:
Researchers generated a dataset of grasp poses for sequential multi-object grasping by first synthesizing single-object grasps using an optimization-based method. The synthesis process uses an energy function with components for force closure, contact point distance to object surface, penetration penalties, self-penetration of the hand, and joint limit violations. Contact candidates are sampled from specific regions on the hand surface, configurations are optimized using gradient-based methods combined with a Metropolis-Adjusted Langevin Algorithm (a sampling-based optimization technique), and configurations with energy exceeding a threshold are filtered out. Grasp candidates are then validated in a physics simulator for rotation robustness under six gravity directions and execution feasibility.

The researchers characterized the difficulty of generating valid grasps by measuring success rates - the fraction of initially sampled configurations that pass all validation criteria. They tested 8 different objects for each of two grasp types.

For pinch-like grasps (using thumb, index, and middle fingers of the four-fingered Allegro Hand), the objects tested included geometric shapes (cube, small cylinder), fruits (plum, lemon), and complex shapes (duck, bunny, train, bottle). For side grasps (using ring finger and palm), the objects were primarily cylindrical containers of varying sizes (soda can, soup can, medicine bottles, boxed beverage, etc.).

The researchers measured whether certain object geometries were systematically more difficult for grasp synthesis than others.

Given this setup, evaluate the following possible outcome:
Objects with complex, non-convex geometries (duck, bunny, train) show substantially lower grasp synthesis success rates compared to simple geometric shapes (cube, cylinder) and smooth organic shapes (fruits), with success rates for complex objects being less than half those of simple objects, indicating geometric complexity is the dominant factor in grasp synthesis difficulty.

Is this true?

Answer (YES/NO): NO